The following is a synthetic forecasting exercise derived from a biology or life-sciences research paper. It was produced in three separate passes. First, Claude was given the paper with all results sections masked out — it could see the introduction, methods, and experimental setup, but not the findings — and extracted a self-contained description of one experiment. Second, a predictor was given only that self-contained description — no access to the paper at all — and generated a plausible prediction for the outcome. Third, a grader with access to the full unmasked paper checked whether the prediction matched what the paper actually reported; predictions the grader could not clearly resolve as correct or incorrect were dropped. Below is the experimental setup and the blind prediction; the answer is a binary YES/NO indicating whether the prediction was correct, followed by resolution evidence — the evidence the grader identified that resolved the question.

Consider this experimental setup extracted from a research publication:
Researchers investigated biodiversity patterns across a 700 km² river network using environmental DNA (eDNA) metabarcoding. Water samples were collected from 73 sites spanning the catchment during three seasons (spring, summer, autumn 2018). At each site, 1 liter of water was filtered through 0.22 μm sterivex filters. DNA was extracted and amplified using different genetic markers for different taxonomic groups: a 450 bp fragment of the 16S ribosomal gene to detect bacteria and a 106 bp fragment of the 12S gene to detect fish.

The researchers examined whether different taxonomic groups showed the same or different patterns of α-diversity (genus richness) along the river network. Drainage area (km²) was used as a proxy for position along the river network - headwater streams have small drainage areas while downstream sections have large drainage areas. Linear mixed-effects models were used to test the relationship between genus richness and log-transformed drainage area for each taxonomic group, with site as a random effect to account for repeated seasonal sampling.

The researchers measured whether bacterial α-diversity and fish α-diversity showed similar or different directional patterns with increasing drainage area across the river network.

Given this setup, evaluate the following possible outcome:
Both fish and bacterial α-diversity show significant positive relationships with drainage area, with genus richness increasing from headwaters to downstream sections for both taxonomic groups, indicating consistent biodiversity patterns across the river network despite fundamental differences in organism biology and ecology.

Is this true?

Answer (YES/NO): NO